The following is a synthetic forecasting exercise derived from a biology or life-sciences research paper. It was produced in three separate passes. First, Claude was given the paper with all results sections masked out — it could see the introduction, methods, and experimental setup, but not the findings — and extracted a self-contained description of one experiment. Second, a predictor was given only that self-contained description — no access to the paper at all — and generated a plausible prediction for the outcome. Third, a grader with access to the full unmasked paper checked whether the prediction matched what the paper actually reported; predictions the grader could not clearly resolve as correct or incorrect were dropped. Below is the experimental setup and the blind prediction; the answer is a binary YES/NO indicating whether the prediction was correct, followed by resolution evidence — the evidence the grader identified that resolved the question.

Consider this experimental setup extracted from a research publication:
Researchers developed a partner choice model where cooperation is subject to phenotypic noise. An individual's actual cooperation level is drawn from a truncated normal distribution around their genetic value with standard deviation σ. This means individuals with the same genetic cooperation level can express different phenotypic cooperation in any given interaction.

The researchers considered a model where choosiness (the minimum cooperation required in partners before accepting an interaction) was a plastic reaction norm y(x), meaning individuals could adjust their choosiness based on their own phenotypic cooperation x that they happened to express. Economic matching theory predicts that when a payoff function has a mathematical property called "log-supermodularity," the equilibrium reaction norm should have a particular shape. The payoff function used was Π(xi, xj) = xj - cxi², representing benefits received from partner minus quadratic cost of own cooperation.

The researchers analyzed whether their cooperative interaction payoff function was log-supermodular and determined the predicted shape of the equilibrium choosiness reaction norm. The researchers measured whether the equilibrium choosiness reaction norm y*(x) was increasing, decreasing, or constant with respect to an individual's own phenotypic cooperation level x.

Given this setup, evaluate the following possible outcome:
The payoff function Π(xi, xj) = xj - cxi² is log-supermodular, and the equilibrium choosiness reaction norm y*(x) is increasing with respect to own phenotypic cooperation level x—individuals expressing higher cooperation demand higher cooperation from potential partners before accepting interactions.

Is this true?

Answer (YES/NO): YES